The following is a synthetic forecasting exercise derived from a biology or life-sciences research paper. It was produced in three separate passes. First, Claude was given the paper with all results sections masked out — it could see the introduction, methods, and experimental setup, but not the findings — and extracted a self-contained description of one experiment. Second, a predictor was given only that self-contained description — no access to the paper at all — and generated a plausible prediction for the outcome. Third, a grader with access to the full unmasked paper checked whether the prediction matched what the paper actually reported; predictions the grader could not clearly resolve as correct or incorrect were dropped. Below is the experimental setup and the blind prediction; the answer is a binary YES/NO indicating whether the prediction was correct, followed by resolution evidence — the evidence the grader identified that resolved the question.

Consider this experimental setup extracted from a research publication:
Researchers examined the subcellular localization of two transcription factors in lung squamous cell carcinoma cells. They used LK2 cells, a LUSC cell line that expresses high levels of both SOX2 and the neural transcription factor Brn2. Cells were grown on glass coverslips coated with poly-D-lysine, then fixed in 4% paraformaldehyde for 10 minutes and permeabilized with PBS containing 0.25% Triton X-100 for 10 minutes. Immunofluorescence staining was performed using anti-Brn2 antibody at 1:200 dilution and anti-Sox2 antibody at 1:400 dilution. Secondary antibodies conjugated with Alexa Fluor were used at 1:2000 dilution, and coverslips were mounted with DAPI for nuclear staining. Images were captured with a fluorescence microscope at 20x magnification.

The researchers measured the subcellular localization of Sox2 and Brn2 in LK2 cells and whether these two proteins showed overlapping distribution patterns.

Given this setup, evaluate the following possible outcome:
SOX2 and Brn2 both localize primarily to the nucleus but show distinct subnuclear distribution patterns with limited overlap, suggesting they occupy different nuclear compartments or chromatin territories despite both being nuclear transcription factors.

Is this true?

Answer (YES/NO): NO